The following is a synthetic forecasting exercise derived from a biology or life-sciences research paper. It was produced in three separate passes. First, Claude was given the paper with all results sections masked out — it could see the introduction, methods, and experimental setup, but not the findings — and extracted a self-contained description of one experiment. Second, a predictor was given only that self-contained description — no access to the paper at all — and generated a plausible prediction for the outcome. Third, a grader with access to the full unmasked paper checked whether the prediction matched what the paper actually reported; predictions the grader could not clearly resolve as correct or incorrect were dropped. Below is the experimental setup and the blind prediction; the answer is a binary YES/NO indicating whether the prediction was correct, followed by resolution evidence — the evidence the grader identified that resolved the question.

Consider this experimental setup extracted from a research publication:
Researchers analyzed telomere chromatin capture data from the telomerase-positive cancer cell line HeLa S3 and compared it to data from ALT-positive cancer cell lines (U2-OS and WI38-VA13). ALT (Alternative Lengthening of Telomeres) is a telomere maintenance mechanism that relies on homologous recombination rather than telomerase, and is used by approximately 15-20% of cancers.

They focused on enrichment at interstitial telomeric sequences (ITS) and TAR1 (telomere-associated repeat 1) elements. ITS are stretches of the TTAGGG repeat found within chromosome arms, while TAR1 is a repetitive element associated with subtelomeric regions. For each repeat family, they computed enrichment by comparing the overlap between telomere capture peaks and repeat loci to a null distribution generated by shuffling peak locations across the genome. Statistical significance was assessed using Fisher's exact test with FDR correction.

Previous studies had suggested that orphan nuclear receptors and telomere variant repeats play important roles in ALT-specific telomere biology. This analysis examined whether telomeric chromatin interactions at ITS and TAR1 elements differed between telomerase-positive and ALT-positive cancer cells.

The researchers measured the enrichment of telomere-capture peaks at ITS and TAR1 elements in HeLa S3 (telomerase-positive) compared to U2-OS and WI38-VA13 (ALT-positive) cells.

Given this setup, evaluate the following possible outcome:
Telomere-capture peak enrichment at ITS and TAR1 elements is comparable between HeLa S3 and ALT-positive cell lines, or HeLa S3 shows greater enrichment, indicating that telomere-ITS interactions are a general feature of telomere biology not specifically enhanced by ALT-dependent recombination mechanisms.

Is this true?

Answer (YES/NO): YES